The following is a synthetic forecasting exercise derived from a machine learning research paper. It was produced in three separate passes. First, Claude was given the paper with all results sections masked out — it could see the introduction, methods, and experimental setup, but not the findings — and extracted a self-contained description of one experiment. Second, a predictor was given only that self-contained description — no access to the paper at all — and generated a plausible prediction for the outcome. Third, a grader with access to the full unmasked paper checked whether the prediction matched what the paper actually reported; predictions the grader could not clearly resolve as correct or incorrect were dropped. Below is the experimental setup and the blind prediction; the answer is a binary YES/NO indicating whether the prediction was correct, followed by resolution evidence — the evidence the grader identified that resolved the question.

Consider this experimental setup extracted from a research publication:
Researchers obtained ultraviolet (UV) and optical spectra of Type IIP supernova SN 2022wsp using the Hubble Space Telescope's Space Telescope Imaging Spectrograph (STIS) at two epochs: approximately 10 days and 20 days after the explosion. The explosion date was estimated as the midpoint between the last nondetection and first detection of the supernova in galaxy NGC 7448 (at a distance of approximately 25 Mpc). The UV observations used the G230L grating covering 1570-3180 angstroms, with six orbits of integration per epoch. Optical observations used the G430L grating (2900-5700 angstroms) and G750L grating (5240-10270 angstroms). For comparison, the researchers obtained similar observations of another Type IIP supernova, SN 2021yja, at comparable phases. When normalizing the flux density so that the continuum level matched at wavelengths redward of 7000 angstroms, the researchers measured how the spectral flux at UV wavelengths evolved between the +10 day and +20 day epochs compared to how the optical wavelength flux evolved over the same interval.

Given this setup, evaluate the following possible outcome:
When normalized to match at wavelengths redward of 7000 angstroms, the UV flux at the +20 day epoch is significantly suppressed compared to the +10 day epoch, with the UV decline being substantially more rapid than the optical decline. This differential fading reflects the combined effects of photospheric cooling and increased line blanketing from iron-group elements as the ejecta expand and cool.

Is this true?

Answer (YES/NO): YES